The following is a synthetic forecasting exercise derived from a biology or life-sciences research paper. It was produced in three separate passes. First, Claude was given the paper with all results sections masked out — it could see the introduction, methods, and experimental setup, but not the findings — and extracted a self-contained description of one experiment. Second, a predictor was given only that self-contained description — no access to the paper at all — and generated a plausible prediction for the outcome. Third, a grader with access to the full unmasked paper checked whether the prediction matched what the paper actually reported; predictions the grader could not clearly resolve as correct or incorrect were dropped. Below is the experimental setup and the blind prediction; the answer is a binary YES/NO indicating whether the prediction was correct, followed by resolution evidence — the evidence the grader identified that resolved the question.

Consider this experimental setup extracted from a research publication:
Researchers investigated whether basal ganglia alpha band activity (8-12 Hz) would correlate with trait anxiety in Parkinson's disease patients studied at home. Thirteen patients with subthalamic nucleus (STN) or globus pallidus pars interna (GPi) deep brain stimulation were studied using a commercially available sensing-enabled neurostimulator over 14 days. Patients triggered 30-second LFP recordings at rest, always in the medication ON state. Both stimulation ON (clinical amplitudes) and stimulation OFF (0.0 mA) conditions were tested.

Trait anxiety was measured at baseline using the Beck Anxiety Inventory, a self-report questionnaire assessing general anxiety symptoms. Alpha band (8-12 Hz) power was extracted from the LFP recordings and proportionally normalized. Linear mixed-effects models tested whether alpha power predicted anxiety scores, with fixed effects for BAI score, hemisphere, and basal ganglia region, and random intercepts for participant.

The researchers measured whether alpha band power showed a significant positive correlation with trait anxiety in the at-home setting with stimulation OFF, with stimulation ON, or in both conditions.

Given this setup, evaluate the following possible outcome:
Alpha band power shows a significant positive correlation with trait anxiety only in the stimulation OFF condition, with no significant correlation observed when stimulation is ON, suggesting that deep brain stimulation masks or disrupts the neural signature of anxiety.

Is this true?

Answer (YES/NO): NO